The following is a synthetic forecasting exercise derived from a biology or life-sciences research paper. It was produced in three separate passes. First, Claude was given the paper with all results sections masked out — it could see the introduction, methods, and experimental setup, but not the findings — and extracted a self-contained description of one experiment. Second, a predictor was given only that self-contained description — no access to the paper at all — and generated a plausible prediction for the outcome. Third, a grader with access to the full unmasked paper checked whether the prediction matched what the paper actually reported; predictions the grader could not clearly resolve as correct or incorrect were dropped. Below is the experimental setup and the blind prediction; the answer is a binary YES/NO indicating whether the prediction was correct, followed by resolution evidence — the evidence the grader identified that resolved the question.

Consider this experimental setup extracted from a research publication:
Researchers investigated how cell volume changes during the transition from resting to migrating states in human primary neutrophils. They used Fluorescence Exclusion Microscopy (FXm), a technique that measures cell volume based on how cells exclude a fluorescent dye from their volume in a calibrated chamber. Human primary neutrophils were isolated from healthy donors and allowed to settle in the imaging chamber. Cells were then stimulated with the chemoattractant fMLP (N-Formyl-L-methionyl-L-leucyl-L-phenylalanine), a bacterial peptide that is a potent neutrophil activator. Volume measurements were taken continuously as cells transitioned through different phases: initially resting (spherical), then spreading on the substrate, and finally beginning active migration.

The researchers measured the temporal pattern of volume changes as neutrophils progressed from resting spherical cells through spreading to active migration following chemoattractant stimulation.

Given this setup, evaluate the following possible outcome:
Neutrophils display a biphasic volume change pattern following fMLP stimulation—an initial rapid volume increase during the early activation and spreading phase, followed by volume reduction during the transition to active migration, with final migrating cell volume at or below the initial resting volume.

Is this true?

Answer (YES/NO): NO